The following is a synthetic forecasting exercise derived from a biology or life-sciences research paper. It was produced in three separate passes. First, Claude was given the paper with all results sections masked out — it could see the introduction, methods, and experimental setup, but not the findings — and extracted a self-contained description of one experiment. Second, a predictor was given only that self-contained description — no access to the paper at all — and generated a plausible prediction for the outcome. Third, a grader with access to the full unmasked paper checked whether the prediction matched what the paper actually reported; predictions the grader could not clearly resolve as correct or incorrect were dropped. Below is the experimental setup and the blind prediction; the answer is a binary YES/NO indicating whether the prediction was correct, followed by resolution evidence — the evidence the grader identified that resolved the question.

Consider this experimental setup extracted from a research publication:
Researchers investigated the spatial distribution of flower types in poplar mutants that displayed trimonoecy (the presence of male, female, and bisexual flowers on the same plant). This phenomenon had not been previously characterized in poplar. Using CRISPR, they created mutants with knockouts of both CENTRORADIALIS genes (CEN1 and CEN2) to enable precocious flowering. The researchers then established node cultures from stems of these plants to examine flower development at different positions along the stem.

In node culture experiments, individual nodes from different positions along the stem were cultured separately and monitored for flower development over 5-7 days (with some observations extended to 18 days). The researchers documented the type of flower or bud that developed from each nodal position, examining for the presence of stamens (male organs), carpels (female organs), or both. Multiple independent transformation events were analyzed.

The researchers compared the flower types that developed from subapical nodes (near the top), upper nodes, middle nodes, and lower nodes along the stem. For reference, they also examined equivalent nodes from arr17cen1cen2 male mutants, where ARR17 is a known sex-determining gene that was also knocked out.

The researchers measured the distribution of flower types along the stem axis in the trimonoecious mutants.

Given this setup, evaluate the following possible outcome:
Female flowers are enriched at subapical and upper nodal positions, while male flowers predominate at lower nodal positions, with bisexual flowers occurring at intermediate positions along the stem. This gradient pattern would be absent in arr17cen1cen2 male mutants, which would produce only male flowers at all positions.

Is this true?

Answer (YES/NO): NO